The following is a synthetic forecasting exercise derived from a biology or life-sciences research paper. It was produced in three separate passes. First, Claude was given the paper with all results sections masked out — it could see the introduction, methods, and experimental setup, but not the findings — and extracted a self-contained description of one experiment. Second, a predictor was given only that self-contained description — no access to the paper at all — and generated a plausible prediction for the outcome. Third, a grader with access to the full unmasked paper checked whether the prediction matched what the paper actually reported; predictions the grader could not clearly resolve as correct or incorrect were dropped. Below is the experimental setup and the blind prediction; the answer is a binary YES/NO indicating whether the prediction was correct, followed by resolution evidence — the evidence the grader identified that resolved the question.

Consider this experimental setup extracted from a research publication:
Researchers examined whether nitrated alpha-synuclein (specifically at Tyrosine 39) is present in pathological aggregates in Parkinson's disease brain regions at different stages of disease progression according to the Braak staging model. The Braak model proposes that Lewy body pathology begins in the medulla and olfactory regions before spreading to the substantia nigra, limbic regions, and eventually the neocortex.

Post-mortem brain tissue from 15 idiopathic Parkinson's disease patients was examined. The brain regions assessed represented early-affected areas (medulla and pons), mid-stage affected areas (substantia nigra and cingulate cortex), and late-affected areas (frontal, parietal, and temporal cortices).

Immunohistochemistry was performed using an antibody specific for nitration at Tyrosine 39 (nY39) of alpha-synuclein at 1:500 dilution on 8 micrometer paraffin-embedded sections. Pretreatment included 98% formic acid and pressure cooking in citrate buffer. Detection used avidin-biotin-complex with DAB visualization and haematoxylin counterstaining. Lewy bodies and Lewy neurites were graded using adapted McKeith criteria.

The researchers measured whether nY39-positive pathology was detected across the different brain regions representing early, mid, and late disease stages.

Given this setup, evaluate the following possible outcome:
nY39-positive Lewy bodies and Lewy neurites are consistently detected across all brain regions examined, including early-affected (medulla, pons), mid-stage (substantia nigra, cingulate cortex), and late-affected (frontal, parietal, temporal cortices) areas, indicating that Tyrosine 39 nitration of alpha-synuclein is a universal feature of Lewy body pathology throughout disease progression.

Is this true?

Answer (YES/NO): YES